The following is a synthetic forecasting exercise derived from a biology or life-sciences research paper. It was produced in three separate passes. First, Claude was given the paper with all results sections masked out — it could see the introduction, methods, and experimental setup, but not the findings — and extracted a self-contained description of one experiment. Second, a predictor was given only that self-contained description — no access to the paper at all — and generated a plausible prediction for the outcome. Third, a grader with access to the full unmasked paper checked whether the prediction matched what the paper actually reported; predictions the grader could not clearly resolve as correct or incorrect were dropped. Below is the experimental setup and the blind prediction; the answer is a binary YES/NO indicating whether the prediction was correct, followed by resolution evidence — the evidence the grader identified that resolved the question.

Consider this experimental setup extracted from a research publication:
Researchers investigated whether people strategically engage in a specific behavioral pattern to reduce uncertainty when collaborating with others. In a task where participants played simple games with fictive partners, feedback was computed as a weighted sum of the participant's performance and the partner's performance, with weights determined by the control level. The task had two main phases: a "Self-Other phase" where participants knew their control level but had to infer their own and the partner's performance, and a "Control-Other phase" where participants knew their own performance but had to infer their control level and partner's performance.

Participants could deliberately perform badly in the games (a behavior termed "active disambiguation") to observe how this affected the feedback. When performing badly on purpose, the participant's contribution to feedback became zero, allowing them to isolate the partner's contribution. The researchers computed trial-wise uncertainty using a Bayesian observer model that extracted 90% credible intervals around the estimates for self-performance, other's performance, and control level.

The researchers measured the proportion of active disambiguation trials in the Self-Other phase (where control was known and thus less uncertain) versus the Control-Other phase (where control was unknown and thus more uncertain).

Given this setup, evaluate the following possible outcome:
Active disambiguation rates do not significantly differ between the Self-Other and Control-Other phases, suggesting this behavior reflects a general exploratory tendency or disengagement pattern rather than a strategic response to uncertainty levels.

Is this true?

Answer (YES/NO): NO